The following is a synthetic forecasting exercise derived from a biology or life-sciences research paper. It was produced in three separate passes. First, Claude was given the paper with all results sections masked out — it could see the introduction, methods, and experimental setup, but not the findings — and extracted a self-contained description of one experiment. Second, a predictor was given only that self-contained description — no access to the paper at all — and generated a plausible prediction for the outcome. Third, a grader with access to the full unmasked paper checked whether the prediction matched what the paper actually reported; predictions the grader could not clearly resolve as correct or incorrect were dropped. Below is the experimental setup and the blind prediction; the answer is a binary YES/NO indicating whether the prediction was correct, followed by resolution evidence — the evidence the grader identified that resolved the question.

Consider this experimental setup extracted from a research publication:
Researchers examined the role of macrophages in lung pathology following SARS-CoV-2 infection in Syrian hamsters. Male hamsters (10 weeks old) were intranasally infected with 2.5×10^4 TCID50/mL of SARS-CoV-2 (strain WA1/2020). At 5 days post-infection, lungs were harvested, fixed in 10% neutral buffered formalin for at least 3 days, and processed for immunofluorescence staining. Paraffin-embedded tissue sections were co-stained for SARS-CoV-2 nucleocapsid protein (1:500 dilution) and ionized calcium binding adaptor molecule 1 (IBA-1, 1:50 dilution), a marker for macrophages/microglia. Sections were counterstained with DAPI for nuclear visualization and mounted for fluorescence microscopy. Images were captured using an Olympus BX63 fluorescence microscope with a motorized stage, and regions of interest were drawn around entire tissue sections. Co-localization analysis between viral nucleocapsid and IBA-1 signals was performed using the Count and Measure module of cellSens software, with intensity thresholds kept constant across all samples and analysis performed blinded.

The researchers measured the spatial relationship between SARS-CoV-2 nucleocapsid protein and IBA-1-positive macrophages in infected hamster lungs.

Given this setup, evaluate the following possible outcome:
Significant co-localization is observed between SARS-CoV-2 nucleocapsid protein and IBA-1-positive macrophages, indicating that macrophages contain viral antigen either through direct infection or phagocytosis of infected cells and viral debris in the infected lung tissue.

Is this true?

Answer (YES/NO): YES